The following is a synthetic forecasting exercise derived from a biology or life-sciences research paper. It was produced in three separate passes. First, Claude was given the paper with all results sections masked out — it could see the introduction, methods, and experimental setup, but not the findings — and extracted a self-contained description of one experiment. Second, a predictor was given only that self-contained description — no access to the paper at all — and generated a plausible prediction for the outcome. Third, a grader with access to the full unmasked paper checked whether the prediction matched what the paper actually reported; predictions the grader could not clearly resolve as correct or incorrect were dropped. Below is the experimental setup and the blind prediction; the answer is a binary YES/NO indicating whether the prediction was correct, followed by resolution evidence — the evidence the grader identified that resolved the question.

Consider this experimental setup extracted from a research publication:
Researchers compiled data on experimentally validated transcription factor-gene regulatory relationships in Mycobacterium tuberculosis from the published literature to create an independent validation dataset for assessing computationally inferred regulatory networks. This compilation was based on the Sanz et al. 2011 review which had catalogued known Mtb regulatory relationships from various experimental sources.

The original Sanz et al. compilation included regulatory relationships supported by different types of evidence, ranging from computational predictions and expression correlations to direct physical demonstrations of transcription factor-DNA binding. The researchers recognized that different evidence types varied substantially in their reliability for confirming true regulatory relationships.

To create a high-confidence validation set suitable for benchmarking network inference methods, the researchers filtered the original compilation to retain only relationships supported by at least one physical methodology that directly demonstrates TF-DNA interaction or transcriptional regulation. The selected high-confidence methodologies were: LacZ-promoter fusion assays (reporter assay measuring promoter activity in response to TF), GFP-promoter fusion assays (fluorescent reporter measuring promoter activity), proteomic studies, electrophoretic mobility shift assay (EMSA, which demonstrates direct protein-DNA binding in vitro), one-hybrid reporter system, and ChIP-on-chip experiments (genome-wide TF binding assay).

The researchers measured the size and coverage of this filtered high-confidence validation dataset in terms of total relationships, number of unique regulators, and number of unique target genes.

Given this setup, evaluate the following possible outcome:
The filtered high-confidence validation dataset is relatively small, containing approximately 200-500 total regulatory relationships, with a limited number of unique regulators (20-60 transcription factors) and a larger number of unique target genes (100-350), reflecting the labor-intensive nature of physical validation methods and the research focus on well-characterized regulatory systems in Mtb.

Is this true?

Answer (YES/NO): YES